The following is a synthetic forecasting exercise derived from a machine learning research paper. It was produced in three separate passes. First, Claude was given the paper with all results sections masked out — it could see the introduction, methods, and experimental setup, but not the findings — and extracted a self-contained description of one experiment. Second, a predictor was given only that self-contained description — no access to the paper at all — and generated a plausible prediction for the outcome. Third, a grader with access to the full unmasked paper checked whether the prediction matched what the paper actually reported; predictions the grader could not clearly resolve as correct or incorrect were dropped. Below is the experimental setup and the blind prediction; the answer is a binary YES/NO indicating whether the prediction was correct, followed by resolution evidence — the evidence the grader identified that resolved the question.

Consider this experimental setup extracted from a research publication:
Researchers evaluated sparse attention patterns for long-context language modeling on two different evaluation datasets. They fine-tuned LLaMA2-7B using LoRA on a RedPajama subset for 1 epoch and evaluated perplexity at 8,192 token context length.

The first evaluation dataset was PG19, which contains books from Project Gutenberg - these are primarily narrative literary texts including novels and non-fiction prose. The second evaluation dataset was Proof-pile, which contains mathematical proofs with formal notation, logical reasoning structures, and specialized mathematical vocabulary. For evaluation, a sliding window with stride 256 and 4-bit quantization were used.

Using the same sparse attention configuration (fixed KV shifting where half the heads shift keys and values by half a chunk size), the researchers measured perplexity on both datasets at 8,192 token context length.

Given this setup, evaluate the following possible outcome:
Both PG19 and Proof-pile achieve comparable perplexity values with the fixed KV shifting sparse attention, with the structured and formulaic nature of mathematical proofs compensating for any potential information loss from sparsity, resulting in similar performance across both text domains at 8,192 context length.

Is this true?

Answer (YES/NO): NO